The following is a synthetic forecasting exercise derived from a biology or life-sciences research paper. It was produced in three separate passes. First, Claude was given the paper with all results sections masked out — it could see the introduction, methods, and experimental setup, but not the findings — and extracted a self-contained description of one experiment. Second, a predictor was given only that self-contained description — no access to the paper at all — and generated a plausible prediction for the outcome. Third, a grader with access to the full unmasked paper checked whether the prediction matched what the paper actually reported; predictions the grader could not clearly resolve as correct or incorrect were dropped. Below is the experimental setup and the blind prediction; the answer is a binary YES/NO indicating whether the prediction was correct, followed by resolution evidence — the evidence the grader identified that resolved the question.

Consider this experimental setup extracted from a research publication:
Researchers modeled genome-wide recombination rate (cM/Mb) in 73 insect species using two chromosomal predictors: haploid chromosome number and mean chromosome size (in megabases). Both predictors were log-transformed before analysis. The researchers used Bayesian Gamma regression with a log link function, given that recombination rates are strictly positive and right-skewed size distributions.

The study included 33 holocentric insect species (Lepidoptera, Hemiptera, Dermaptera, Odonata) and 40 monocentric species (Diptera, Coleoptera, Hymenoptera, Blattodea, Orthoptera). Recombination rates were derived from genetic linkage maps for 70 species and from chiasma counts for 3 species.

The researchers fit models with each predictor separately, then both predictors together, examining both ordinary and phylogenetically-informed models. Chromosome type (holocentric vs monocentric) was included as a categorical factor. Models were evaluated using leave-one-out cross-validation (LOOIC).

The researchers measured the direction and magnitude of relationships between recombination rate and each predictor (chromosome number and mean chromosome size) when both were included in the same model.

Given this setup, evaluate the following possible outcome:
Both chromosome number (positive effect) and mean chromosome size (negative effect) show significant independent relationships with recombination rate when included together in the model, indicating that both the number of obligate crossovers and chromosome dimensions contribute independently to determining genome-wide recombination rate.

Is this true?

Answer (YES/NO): NO